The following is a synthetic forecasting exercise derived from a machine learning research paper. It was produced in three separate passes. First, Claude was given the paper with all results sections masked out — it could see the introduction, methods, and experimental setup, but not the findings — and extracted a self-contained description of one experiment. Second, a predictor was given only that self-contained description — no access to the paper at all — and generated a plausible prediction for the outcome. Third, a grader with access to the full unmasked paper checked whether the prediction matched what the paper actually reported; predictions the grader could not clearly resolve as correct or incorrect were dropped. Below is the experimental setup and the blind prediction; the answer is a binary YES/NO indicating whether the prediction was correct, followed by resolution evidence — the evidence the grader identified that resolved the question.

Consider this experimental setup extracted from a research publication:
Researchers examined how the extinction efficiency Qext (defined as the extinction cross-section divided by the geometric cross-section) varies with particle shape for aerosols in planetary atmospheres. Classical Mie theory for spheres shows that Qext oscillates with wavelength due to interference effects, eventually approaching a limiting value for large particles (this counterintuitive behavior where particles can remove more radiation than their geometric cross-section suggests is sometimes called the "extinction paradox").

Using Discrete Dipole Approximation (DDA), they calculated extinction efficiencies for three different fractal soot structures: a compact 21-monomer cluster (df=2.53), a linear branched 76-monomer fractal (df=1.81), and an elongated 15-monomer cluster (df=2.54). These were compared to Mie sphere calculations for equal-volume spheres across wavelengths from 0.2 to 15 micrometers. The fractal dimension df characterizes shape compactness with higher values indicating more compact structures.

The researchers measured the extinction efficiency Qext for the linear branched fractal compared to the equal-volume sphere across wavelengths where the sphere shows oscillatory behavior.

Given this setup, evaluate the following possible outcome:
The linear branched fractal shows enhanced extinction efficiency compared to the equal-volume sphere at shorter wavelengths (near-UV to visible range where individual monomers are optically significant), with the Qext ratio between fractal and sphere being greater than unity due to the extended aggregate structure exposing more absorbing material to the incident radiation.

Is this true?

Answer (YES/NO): YES